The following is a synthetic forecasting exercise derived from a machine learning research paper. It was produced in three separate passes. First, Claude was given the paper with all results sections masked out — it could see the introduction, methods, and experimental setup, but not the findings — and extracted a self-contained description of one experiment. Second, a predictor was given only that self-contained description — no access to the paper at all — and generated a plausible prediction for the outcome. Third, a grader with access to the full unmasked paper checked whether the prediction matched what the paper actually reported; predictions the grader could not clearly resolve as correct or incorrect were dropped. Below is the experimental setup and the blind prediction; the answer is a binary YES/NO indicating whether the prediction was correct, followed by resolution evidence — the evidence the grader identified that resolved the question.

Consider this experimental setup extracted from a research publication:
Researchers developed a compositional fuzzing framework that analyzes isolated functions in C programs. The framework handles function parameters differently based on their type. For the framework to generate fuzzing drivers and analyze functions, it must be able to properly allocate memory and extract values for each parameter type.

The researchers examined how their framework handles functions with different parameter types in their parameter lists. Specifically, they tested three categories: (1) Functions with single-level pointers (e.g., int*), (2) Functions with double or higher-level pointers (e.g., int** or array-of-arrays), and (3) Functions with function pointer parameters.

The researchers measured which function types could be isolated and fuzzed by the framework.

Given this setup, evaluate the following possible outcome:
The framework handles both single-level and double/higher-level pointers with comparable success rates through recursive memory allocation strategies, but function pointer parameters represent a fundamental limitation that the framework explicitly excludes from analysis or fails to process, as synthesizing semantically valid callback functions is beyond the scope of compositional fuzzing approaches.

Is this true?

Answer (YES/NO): NO